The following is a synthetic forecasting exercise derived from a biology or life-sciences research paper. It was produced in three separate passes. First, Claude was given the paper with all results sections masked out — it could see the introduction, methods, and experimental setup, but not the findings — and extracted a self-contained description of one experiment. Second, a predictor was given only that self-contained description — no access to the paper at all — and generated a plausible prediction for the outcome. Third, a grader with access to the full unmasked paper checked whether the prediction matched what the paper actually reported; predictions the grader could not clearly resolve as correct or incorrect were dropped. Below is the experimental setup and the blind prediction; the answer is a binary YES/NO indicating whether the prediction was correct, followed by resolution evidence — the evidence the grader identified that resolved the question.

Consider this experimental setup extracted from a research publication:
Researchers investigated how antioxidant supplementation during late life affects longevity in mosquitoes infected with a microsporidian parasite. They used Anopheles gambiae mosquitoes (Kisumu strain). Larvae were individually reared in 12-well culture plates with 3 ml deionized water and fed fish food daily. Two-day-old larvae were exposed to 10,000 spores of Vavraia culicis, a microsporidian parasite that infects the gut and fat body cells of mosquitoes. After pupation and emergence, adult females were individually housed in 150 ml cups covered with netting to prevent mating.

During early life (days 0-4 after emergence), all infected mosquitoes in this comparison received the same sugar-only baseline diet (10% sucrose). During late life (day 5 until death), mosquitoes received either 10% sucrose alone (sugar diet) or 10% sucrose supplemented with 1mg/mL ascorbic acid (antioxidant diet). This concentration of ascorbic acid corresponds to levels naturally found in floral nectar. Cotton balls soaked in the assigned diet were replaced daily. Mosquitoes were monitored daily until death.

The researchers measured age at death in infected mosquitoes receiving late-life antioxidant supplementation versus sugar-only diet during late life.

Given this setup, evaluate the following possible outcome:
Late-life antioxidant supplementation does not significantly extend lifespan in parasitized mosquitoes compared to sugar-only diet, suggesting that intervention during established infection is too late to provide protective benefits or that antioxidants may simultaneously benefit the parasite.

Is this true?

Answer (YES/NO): YES